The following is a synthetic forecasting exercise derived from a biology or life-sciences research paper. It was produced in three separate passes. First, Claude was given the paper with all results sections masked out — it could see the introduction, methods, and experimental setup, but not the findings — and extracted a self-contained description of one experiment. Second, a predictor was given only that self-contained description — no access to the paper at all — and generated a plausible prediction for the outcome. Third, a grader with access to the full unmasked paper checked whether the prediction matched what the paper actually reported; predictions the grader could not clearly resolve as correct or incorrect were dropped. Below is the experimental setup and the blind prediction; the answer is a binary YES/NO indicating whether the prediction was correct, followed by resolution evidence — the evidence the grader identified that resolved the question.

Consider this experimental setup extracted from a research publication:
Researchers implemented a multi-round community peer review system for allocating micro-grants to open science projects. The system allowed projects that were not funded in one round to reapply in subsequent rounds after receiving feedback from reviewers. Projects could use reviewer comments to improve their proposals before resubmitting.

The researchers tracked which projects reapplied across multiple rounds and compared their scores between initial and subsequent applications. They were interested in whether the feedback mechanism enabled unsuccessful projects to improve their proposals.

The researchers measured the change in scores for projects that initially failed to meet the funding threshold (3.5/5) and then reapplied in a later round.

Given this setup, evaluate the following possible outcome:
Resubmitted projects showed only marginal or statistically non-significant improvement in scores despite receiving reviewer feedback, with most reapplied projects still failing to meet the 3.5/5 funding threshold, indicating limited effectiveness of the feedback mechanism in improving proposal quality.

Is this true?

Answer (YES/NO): NO